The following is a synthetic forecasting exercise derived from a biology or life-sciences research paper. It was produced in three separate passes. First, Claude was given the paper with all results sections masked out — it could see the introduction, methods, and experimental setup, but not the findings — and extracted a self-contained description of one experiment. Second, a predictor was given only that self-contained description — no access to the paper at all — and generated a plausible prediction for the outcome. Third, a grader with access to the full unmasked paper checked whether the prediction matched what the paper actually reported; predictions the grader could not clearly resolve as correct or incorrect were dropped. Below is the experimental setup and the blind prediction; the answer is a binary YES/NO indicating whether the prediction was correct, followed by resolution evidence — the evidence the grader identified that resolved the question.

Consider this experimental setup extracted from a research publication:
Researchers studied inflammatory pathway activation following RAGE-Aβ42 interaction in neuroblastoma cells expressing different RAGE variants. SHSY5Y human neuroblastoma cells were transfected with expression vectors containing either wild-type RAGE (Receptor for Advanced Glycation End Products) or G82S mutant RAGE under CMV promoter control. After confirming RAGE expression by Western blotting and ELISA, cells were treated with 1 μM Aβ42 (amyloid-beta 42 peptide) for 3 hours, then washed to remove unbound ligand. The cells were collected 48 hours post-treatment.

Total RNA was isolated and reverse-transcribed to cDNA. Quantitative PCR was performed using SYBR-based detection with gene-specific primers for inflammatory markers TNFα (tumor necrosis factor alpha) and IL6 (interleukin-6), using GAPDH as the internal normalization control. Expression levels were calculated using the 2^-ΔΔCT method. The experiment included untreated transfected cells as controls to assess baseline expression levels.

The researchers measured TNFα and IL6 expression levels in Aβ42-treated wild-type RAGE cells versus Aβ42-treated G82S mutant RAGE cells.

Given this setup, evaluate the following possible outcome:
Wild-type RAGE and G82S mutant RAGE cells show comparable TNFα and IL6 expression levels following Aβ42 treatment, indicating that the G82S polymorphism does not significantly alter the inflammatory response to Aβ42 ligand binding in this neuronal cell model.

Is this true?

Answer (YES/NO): NO